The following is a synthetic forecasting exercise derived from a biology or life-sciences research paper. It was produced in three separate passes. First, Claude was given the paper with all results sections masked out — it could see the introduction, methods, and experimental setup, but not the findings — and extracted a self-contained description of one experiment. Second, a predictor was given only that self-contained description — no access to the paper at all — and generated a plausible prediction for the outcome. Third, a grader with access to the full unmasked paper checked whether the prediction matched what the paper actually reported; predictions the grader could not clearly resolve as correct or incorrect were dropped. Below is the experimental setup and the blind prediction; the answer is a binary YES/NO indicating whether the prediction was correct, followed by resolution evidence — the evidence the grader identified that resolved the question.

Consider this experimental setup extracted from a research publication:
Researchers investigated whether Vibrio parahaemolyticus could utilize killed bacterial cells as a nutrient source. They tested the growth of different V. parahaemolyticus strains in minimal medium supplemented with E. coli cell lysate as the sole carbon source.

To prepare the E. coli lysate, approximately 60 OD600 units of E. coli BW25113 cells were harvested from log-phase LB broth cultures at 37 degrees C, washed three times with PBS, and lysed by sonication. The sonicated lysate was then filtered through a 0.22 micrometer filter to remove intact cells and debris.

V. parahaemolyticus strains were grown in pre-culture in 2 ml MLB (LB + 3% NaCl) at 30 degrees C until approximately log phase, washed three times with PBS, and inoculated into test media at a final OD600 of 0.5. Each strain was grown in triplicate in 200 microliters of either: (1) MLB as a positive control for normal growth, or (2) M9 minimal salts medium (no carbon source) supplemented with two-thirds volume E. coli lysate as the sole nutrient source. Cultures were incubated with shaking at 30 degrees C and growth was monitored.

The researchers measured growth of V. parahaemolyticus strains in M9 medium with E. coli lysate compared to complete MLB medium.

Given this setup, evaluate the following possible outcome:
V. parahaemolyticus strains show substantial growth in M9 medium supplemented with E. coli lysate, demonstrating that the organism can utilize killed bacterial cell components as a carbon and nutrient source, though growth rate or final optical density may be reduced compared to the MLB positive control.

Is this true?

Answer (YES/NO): YES